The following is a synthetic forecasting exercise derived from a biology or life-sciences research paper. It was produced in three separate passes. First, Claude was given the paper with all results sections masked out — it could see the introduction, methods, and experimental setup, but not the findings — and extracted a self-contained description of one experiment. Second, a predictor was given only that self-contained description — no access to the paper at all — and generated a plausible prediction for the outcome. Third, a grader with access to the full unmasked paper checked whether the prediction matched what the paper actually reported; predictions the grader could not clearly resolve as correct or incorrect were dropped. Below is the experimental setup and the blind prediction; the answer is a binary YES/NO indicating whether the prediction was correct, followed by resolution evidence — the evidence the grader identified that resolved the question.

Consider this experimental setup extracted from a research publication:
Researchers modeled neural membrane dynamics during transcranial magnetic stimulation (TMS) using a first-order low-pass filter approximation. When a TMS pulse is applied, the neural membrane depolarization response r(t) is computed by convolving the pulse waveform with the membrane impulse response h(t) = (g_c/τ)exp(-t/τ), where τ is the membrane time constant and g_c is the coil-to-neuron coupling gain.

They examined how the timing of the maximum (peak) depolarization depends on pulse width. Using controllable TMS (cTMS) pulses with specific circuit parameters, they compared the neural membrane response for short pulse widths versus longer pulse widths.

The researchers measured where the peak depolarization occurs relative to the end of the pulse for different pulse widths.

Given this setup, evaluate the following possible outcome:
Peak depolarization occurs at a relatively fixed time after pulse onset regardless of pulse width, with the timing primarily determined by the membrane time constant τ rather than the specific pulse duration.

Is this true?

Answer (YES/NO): NO